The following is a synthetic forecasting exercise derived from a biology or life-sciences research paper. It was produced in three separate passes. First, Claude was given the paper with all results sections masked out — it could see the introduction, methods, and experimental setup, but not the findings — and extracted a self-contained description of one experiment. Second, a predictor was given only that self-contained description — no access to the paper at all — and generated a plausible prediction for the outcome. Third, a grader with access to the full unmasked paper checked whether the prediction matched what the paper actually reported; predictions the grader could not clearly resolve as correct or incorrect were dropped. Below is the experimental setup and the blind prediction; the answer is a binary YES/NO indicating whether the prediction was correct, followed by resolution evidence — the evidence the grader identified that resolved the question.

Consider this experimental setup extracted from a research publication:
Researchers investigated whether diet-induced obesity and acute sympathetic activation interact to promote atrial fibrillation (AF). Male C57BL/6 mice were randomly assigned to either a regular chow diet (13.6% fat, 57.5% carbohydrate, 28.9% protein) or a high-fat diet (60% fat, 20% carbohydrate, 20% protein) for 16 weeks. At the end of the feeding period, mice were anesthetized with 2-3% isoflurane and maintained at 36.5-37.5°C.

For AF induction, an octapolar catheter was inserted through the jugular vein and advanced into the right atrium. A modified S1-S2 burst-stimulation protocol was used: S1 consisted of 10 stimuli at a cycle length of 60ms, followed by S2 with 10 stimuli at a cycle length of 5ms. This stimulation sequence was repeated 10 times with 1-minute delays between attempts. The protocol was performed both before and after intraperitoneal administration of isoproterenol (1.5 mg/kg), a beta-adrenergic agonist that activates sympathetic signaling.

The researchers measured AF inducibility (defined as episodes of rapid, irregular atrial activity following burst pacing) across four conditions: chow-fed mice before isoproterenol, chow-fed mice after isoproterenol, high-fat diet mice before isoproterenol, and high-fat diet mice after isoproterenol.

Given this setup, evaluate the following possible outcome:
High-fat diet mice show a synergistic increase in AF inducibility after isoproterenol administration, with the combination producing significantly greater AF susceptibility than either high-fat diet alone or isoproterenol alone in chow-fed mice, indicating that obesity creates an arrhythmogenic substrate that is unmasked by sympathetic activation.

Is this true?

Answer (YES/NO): YES